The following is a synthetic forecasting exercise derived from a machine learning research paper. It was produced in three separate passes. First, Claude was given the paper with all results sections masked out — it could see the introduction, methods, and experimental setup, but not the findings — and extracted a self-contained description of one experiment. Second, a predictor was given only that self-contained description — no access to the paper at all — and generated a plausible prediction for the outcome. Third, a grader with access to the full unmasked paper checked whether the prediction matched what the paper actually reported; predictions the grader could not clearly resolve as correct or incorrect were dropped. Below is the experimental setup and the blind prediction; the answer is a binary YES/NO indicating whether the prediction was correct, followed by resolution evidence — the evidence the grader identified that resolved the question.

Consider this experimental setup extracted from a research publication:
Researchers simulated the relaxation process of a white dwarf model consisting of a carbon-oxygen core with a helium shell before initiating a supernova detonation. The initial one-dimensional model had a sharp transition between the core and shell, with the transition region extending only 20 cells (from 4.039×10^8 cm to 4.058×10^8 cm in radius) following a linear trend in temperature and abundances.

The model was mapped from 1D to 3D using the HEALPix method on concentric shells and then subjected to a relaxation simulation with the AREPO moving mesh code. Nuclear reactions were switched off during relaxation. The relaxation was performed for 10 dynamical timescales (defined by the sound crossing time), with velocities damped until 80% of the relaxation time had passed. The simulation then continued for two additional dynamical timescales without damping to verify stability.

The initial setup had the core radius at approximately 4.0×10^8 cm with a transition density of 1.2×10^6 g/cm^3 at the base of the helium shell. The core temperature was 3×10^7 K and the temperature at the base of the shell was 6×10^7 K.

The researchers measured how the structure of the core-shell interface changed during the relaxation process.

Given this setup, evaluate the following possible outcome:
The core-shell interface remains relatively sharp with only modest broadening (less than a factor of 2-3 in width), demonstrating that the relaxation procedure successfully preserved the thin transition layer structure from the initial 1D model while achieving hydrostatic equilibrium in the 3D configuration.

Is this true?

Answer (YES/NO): NO